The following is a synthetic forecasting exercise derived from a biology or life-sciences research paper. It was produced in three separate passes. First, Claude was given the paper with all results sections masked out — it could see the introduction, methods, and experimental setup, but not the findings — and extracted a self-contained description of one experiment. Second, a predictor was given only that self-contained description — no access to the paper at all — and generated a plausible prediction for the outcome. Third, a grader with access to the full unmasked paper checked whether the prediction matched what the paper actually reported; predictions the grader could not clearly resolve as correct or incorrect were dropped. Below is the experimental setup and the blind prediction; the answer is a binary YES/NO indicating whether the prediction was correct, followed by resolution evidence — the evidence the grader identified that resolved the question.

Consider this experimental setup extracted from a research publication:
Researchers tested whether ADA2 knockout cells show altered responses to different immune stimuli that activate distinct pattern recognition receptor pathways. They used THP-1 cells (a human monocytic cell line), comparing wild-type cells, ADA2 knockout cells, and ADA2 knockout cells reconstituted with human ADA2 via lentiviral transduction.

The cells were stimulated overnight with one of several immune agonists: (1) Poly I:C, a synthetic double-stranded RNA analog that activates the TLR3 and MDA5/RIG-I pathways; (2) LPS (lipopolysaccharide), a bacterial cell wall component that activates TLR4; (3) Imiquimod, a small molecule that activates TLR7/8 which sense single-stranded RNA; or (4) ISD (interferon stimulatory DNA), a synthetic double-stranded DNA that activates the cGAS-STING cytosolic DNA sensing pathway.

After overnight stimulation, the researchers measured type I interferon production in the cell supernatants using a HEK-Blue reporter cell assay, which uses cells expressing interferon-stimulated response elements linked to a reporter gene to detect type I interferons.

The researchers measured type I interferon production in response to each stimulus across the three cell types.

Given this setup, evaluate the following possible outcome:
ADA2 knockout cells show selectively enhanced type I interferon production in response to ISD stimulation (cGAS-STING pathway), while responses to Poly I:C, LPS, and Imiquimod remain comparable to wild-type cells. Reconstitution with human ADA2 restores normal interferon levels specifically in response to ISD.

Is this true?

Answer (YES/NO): YES